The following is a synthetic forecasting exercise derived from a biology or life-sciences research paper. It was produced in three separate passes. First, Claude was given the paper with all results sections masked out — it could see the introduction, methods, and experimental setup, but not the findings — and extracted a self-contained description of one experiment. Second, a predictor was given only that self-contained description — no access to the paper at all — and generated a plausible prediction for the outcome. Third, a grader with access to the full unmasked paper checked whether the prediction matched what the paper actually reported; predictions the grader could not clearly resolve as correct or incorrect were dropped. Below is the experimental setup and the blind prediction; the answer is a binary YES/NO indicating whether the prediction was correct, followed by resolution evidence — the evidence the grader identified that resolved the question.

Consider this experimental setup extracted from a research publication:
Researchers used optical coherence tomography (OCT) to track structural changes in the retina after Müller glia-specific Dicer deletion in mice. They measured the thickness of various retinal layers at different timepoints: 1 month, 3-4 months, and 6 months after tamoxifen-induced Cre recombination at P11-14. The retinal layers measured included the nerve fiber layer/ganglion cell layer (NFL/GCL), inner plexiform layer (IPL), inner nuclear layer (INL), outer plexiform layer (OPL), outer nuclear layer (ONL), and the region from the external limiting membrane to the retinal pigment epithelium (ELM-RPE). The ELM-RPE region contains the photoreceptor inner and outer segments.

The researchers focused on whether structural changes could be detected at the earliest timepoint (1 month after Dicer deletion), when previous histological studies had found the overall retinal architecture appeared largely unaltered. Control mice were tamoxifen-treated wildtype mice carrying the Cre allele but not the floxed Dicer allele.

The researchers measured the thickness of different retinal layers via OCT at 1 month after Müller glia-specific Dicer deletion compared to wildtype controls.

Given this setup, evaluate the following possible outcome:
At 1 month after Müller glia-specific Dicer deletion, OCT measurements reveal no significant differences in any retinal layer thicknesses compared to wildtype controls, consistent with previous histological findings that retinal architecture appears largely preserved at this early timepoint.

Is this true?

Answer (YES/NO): NO